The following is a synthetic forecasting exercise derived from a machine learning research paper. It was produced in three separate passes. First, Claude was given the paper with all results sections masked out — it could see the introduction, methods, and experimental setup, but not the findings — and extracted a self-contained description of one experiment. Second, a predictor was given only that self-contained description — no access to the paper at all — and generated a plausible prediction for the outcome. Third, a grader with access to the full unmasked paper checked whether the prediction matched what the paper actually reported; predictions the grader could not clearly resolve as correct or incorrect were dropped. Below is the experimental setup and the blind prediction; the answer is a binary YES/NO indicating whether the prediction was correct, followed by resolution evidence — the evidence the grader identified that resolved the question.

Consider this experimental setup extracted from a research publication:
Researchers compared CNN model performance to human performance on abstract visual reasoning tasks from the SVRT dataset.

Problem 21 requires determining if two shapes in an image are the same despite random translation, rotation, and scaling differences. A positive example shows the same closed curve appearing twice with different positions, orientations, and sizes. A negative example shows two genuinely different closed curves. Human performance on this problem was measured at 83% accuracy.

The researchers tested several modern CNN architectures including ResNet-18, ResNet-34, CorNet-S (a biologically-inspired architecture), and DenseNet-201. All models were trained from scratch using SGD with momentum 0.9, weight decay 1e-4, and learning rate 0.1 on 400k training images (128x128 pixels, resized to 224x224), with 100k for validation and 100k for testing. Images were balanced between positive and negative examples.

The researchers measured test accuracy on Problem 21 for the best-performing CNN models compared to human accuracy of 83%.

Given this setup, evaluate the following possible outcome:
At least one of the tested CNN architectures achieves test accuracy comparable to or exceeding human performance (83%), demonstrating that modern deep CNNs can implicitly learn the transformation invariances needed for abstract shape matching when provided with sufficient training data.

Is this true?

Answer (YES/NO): YES